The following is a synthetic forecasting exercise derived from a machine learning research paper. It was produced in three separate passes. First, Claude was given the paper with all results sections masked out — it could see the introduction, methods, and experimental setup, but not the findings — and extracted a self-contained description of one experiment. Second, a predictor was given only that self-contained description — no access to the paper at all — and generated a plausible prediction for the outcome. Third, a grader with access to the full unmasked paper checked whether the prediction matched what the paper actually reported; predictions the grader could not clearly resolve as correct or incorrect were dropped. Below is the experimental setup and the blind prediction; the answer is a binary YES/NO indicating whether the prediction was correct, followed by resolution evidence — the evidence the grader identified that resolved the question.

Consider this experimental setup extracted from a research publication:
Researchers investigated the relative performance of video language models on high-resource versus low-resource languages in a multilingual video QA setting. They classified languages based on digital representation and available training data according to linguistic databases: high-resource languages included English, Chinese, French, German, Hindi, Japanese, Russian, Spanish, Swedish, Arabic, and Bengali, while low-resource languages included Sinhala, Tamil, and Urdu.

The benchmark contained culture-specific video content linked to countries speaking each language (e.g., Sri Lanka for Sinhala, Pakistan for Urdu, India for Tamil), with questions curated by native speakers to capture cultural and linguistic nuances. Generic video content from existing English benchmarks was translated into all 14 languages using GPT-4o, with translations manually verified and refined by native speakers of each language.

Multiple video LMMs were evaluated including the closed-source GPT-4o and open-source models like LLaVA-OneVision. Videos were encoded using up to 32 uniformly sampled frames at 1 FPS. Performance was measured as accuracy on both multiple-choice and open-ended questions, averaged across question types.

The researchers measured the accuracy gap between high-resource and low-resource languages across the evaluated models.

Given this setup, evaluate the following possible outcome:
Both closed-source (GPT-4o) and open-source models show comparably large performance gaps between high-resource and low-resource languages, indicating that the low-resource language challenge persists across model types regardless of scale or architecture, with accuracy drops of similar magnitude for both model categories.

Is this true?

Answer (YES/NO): NO